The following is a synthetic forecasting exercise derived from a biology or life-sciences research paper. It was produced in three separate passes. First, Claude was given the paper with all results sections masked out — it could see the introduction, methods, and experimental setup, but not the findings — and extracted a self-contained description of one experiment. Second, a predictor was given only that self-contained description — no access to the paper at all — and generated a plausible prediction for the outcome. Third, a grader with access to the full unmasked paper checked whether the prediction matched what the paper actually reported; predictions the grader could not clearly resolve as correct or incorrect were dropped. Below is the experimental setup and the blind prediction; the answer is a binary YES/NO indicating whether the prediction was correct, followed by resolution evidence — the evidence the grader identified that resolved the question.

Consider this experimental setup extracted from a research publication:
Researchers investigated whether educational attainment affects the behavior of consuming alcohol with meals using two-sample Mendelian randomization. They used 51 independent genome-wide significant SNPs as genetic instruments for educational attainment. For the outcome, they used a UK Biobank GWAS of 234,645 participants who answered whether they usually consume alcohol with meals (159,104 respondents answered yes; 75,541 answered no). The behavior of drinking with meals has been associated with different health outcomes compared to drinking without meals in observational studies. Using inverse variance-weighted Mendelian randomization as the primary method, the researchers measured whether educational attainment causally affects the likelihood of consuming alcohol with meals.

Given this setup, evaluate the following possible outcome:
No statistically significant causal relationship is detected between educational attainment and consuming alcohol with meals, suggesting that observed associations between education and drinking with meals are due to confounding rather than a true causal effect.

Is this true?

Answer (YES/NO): NO